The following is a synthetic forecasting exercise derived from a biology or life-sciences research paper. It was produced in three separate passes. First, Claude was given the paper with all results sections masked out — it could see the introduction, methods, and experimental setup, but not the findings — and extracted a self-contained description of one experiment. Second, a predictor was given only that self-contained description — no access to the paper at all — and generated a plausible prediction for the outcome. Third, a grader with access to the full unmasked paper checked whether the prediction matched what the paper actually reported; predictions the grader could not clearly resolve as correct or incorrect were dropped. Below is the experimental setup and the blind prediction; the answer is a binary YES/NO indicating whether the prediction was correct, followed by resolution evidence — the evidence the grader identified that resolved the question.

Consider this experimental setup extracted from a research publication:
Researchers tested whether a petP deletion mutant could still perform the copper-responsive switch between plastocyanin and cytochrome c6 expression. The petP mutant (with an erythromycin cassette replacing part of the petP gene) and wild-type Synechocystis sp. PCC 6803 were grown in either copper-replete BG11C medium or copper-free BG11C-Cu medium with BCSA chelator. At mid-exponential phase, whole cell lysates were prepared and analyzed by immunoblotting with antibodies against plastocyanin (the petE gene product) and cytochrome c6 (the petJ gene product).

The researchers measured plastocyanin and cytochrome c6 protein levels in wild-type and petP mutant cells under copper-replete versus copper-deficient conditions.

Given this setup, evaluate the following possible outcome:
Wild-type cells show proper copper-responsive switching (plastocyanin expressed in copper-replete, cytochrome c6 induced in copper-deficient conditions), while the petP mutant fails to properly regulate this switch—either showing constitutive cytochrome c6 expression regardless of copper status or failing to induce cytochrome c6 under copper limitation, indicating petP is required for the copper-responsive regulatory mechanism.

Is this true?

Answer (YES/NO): YES